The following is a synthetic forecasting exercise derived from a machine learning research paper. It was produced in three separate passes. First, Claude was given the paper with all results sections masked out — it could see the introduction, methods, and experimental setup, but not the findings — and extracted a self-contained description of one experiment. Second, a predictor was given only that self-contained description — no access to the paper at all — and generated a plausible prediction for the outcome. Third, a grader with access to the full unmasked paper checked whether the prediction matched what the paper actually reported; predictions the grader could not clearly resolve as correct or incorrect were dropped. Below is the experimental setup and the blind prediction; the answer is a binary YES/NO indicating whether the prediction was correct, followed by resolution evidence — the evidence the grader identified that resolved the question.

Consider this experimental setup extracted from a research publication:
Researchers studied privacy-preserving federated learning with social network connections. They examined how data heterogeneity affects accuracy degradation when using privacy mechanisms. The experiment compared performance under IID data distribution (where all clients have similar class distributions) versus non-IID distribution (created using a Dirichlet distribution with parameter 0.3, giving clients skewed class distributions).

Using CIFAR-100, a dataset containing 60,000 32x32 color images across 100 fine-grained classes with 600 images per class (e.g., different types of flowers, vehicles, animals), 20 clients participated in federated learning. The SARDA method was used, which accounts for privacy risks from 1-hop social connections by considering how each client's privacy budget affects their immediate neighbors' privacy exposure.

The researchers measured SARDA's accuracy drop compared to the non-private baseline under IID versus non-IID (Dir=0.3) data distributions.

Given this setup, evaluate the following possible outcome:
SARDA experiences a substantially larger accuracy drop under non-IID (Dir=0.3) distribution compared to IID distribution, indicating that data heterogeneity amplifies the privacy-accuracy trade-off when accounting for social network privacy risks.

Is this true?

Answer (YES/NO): NO